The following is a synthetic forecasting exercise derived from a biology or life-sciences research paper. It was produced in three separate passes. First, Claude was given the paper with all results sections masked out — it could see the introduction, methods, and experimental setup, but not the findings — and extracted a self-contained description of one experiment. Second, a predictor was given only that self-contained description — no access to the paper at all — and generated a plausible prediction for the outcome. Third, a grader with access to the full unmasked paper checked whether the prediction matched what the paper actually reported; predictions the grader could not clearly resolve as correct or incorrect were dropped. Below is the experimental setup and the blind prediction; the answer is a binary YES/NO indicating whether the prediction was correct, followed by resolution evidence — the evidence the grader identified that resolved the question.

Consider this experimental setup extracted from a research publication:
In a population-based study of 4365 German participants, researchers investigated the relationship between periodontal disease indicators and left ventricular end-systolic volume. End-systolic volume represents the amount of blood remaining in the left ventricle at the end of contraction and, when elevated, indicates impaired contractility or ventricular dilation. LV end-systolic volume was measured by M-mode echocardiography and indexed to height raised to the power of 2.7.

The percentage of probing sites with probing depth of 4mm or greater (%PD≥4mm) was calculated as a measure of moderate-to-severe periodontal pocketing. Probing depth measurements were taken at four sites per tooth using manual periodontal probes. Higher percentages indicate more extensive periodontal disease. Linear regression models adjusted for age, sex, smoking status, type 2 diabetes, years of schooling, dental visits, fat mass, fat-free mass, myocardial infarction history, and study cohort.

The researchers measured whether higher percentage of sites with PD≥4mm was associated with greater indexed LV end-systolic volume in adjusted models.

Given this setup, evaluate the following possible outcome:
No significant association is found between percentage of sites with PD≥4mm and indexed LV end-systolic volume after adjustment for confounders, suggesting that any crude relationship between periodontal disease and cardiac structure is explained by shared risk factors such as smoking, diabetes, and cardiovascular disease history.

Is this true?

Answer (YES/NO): NO